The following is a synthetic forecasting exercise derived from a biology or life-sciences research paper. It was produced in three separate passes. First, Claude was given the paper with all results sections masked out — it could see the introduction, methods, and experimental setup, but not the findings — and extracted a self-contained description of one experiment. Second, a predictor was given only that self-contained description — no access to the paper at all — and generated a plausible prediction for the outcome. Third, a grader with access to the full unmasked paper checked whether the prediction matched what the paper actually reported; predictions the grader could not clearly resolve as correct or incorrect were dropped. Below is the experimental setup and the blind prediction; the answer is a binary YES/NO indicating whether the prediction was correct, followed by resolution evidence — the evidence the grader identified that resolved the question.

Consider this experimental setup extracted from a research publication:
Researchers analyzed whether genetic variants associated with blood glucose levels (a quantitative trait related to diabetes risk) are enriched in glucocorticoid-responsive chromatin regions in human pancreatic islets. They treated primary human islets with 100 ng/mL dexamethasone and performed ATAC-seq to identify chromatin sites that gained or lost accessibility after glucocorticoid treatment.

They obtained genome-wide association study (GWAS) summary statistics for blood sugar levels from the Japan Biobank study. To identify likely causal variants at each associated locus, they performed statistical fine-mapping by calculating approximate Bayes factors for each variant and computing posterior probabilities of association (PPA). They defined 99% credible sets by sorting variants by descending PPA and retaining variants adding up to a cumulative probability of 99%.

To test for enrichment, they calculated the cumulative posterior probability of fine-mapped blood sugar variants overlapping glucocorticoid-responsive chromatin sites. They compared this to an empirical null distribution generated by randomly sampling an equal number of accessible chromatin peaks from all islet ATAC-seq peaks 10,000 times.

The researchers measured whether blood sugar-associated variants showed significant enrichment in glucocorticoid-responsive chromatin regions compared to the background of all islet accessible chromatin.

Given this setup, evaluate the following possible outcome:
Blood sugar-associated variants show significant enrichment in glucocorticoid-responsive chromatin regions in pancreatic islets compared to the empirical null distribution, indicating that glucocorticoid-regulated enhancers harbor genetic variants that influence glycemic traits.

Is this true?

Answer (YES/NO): YES